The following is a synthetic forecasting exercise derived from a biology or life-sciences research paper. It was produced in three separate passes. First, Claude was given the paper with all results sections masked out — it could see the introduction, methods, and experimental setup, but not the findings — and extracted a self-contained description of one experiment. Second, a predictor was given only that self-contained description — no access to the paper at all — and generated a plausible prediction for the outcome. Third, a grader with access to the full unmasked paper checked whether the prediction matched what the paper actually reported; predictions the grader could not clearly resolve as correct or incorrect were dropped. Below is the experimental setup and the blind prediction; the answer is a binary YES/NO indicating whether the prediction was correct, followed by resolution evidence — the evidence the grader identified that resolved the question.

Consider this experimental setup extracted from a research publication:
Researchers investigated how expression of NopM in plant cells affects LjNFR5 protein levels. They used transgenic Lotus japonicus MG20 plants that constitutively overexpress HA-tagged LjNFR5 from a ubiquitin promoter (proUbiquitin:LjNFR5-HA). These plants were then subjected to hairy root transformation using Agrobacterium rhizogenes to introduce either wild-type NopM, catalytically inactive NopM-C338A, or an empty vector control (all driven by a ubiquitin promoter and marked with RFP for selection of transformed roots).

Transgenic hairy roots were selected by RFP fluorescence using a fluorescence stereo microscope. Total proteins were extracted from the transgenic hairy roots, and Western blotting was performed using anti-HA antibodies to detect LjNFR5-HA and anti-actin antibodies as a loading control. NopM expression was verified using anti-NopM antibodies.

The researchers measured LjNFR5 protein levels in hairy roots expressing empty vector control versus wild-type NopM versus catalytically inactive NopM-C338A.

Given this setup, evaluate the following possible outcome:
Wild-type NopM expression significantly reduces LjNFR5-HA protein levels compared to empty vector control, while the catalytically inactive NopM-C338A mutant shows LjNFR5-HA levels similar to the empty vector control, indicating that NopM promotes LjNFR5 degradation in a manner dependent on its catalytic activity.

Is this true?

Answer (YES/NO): NO